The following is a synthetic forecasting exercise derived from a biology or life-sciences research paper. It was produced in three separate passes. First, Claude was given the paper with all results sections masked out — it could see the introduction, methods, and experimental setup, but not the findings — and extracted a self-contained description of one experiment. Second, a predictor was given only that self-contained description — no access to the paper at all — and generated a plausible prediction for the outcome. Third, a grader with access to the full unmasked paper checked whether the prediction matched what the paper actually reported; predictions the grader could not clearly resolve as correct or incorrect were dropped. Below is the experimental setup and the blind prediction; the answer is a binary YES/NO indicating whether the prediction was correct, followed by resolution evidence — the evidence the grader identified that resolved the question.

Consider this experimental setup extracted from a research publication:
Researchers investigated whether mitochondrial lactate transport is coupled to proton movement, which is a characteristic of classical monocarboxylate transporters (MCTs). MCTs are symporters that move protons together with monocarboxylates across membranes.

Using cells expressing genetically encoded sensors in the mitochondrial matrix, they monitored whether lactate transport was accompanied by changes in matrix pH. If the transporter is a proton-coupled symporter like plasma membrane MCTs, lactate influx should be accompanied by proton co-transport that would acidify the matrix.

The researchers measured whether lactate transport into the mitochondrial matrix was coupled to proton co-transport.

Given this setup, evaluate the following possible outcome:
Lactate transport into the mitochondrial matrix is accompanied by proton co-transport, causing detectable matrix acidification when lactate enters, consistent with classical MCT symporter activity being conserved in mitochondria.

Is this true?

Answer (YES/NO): NO